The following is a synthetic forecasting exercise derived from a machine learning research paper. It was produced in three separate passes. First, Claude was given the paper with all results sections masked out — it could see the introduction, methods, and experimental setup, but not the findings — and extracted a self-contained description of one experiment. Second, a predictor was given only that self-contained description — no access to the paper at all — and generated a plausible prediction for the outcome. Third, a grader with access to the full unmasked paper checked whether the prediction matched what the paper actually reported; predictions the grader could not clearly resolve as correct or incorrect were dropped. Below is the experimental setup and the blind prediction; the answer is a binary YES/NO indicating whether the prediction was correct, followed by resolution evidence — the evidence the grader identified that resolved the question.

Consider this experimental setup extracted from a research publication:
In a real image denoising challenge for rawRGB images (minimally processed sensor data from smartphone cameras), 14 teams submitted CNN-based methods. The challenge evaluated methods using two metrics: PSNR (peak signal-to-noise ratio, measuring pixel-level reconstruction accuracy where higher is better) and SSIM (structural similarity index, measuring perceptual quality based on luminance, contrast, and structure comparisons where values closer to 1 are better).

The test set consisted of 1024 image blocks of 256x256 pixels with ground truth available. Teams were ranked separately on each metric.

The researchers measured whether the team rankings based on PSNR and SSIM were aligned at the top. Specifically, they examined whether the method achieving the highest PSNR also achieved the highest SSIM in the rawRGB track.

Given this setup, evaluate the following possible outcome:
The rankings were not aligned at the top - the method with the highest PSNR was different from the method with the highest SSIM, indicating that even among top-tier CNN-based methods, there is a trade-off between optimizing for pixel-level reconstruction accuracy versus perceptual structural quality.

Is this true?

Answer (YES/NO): YES